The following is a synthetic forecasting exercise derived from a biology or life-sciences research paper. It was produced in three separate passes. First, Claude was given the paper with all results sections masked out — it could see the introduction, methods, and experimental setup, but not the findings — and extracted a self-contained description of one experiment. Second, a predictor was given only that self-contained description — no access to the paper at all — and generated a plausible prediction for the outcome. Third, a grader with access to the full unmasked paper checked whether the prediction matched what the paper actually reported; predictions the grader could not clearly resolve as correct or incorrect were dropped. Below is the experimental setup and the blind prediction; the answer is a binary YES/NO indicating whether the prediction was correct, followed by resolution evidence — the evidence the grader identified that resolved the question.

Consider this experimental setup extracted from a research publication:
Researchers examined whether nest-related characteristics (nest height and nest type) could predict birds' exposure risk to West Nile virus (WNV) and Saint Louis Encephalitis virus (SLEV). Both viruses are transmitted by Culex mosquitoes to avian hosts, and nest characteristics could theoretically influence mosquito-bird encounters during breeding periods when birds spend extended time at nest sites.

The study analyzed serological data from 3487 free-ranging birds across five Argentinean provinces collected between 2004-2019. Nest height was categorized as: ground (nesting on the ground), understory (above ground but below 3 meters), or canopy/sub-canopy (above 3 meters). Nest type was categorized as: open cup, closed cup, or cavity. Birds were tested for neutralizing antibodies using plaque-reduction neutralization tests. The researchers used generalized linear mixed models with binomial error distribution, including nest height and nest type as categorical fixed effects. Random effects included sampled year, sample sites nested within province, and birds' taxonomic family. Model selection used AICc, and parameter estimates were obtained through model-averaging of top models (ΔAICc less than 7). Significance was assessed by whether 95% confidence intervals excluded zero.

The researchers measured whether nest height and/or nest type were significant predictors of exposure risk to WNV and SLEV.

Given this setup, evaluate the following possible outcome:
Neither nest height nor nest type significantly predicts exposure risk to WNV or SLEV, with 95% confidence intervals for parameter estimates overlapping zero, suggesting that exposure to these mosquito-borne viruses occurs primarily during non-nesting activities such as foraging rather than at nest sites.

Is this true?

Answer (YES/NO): YES